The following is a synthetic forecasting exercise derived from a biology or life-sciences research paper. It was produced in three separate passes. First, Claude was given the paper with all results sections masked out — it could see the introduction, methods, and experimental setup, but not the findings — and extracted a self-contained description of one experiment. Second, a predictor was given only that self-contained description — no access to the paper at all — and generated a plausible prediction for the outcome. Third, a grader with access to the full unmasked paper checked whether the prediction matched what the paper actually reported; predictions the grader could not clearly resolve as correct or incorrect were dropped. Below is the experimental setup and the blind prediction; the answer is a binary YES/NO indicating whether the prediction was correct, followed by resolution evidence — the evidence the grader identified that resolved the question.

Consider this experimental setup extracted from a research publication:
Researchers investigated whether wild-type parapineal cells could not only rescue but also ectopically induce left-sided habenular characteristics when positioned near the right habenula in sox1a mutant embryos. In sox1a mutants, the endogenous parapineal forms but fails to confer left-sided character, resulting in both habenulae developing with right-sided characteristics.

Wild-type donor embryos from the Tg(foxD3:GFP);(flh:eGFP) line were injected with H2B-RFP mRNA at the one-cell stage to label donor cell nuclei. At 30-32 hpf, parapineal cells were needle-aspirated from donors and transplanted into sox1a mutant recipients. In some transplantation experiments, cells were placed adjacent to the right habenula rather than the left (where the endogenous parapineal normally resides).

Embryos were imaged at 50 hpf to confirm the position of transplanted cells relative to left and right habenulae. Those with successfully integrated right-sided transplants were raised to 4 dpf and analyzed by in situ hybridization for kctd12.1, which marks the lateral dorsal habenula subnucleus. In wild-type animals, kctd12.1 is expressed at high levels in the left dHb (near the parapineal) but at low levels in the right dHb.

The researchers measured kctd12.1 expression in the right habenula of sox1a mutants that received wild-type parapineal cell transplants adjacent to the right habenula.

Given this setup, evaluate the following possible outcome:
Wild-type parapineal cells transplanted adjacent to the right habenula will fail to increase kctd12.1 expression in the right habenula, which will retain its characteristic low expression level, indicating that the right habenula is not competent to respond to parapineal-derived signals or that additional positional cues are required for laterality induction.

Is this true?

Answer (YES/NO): NO